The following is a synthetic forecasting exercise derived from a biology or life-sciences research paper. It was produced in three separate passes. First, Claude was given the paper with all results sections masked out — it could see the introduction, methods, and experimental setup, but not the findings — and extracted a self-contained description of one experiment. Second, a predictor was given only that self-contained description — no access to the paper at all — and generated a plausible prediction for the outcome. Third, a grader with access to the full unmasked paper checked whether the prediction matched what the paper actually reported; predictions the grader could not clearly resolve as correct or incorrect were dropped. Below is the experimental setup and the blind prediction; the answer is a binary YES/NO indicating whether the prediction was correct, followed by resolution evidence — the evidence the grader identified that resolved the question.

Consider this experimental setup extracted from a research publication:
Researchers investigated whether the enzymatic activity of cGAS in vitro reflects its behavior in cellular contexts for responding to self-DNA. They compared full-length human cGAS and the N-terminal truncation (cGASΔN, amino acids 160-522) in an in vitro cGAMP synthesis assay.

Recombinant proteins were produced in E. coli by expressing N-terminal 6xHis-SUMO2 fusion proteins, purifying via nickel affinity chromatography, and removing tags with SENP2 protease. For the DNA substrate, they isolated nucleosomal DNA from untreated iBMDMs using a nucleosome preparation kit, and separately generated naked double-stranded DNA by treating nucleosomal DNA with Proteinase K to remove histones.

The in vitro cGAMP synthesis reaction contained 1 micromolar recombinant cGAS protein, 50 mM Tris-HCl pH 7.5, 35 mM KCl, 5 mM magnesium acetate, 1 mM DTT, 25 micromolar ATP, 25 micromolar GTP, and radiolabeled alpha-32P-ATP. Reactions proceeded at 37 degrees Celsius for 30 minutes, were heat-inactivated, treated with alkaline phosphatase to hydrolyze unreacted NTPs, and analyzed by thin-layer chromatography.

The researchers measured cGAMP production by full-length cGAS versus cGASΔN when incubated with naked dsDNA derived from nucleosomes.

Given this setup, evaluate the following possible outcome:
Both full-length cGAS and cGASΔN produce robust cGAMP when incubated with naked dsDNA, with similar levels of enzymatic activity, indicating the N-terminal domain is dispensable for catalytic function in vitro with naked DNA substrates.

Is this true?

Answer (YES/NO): YES